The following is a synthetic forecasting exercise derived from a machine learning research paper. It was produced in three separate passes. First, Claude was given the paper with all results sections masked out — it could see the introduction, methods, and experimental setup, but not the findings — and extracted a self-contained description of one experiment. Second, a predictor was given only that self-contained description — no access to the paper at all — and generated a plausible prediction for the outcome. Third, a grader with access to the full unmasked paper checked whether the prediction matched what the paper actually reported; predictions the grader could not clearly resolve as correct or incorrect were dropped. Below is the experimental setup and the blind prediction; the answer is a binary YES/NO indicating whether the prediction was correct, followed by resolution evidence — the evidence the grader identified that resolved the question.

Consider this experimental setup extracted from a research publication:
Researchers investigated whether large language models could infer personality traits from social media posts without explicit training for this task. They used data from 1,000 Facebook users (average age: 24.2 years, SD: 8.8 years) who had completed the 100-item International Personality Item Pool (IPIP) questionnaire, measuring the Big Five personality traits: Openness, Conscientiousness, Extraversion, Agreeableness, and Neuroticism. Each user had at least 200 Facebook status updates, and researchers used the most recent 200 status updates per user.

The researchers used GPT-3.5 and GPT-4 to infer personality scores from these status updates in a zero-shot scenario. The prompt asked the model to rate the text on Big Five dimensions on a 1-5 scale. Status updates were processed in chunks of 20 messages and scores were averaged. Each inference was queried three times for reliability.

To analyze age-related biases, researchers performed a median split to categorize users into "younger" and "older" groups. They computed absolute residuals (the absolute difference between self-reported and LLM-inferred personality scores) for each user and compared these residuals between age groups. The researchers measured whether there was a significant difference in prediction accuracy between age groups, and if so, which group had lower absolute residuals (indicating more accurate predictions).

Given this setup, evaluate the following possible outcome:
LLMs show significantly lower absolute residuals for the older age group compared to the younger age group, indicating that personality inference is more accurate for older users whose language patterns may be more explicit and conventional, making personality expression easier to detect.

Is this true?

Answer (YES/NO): NO